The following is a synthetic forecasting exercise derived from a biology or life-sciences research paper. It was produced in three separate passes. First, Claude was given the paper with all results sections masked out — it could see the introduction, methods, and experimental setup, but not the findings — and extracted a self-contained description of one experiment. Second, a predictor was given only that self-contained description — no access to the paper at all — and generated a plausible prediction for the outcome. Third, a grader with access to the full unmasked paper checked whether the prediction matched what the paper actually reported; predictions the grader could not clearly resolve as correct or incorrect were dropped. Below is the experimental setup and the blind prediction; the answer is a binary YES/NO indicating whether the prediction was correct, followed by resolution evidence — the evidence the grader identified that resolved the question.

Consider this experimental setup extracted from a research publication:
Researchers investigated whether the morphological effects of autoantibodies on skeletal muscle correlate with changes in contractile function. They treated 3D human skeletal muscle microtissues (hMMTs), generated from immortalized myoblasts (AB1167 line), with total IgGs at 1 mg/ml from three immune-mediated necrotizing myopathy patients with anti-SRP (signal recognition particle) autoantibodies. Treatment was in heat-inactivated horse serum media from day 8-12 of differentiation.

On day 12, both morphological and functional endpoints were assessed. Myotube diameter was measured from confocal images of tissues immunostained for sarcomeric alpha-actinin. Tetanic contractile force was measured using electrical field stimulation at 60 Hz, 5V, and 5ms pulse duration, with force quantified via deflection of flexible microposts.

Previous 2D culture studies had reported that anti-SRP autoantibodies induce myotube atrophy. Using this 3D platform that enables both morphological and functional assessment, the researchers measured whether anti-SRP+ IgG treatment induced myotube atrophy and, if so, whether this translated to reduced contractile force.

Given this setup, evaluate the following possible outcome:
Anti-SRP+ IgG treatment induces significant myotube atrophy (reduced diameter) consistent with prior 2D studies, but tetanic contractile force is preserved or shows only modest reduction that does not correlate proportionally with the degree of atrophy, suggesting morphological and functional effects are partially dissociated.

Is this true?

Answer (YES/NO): YES